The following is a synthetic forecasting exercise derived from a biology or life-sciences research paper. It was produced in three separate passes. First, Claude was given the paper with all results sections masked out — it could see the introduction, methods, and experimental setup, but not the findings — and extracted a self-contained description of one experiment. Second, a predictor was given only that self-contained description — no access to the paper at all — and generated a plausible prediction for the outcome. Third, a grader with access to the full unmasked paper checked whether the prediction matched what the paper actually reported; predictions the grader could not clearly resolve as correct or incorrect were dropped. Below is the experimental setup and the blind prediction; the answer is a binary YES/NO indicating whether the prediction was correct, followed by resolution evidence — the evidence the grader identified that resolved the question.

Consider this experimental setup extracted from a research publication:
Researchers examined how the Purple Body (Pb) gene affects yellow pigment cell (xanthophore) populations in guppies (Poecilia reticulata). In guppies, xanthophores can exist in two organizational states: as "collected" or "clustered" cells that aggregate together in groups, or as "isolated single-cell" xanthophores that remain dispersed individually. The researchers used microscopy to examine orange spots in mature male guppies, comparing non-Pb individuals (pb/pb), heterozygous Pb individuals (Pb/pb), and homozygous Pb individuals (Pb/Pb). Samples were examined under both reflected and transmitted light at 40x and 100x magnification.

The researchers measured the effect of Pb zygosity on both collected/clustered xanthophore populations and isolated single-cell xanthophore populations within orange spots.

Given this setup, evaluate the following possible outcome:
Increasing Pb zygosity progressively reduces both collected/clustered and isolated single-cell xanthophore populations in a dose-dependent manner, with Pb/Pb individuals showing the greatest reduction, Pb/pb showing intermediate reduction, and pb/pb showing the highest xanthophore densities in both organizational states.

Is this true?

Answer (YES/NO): NO